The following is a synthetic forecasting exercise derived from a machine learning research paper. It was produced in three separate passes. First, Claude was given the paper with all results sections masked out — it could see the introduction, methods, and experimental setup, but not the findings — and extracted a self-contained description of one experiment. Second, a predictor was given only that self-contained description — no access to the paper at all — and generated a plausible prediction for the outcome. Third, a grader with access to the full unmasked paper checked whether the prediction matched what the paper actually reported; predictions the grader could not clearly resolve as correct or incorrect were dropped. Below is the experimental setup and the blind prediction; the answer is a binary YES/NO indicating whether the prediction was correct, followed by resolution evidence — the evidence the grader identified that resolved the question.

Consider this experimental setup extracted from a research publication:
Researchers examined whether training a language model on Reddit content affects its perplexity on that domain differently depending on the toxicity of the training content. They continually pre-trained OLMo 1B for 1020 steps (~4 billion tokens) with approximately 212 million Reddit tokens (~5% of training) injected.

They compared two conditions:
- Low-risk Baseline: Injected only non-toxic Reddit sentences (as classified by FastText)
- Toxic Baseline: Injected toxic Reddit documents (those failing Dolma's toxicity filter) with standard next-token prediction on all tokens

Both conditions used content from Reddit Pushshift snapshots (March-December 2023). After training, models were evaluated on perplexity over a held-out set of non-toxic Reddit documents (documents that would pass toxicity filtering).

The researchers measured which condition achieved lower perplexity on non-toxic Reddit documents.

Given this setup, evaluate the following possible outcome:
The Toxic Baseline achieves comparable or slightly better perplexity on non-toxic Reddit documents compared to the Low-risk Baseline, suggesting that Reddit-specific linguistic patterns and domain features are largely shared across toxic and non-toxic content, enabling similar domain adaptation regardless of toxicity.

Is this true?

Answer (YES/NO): NO